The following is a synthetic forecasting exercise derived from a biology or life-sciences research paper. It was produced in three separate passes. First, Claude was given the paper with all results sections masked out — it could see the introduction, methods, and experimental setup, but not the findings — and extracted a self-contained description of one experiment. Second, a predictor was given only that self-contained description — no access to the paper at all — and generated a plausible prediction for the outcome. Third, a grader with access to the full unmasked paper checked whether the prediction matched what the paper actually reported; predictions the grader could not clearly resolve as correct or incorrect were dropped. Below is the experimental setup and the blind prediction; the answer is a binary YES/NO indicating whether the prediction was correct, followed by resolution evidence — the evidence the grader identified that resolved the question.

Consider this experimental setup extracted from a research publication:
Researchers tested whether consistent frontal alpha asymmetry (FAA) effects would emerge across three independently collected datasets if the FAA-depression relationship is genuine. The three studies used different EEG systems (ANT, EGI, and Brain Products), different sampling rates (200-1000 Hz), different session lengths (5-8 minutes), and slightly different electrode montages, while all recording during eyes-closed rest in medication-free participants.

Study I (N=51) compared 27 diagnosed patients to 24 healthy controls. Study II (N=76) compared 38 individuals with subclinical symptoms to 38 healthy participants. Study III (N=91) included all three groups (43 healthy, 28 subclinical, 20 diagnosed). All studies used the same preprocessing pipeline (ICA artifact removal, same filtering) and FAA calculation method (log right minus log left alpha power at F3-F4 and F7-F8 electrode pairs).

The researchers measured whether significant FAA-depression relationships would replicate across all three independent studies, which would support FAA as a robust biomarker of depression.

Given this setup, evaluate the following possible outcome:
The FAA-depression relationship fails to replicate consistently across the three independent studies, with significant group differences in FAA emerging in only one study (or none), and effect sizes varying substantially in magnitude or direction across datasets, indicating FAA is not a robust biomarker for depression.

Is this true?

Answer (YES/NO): YES